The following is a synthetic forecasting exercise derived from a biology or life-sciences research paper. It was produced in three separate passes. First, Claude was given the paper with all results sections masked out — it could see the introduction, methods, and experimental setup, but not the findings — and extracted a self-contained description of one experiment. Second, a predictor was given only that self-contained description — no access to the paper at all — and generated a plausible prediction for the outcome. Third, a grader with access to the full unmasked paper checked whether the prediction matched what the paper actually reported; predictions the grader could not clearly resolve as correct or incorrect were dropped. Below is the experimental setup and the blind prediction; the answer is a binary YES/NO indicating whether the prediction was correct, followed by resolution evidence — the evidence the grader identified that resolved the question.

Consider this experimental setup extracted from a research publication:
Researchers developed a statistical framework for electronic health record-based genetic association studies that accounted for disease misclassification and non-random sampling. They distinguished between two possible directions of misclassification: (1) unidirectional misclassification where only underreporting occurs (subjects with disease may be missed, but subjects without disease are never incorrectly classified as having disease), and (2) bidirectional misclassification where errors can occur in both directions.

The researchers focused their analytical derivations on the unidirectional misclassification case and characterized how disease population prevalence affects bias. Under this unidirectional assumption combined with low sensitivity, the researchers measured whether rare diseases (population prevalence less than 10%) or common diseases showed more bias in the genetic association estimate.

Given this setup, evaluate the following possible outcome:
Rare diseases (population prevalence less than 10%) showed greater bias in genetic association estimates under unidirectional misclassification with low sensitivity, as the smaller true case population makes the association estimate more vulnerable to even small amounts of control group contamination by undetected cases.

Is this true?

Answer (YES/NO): NO